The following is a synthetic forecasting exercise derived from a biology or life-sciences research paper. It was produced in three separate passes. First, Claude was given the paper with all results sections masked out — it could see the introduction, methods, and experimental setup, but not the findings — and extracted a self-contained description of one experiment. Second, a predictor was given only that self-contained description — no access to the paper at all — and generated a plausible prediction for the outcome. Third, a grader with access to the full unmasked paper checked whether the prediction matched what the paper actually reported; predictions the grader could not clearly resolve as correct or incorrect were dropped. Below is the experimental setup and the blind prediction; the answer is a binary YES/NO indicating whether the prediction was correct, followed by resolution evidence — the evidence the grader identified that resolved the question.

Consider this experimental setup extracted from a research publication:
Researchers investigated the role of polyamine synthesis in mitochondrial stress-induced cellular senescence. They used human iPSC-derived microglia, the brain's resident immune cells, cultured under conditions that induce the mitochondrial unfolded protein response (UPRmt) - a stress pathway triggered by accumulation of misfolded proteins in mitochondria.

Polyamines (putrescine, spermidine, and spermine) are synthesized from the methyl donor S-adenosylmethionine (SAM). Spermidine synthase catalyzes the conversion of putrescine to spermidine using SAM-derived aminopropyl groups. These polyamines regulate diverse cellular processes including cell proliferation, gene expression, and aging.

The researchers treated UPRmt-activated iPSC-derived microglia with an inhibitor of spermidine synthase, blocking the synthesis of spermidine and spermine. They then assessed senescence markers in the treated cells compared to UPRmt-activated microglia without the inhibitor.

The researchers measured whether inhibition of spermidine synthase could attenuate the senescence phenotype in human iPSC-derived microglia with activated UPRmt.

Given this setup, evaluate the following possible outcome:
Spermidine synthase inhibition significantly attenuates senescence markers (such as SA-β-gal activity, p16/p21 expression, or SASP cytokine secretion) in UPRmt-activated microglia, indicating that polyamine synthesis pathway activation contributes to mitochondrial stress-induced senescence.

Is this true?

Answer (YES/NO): YES